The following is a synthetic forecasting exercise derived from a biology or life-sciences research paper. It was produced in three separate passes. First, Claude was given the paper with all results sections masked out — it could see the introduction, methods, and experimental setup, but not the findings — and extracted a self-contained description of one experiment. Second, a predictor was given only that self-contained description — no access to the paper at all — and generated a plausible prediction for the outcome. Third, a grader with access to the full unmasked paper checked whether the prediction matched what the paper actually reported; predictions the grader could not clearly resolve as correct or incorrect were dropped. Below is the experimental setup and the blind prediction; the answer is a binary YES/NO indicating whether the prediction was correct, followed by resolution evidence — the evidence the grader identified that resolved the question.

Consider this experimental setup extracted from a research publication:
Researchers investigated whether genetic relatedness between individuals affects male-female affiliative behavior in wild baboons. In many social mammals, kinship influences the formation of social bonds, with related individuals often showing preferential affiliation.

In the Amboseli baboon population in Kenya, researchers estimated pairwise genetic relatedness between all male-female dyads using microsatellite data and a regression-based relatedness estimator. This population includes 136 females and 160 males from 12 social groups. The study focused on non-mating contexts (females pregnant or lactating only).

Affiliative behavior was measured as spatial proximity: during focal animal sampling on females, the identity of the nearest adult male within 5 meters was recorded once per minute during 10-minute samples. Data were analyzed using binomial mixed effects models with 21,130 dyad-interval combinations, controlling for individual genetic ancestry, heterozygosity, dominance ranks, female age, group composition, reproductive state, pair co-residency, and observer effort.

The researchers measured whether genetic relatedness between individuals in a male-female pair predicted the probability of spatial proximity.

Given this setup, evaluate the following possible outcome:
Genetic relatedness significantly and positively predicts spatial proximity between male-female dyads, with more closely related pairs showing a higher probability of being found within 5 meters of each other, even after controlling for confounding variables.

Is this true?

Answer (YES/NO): NO